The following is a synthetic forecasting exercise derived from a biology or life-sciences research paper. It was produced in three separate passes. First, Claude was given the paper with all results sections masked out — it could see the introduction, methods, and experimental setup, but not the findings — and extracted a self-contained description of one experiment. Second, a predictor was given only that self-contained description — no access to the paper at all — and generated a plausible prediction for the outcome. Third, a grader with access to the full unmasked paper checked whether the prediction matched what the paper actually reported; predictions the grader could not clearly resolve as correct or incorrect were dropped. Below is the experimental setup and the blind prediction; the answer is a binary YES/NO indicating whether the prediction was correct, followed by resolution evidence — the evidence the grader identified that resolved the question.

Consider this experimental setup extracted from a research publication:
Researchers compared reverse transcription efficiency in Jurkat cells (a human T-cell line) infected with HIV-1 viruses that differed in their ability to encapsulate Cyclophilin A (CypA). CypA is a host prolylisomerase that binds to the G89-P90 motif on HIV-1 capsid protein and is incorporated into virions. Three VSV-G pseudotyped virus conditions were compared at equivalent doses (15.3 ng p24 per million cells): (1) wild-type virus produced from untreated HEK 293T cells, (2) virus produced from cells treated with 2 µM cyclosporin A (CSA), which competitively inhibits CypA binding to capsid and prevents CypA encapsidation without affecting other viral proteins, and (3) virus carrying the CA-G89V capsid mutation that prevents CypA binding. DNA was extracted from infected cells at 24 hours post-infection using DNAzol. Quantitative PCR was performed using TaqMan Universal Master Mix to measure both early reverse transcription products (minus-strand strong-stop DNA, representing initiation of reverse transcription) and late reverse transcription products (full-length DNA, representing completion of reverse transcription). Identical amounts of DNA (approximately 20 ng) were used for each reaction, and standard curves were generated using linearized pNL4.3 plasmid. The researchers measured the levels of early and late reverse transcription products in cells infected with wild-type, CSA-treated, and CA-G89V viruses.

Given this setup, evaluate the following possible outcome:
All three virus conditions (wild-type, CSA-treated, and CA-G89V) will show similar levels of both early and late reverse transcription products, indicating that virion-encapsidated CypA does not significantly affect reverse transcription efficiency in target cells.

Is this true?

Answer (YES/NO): NO